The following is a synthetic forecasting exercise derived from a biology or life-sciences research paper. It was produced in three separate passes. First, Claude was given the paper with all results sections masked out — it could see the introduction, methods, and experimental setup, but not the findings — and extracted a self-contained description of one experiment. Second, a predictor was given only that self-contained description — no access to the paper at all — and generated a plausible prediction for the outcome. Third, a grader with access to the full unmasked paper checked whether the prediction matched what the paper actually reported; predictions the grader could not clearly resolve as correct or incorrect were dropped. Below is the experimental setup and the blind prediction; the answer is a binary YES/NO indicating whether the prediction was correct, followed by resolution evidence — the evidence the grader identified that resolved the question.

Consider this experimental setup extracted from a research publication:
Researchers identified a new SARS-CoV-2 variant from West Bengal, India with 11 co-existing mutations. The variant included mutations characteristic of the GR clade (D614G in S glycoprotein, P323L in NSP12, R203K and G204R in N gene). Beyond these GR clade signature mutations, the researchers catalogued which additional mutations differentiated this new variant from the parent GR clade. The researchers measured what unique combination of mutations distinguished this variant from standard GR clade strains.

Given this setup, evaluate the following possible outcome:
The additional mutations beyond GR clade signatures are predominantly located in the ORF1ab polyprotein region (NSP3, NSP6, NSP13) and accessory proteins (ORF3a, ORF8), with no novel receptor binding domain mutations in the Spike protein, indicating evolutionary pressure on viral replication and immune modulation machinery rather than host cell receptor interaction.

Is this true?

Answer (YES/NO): NO